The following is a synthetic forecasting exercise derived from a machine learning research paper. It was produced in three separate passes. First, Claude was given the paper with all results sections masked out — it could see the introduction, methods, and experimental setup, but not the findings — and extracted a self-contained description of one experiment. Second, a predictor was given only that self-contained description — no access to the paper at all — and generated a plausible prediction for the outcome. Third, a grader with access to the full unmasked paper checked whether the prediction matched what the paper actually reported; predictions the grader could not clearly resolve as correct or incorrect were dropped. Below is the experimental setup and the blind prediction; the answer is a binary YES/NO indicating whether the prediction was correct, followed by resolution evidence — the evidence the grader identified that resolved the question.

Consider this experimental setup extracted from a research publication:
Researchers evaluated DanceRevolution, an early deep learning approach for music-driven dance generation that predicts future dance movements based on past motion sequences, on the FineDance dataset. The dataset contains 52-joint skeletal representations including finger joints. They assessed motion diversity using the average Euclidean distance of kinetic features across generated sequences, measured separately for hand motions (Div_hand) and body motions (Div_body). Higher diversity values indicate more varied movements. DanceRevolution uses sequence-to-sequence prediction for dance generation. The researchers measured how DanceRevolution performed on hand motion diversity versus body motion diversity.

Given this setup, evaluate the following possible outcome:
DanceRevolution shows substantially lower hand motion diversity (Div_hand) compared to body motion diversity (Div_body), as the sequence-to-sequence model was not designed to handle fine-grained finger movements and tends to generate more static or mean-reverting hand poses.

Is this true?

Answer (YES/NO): YES